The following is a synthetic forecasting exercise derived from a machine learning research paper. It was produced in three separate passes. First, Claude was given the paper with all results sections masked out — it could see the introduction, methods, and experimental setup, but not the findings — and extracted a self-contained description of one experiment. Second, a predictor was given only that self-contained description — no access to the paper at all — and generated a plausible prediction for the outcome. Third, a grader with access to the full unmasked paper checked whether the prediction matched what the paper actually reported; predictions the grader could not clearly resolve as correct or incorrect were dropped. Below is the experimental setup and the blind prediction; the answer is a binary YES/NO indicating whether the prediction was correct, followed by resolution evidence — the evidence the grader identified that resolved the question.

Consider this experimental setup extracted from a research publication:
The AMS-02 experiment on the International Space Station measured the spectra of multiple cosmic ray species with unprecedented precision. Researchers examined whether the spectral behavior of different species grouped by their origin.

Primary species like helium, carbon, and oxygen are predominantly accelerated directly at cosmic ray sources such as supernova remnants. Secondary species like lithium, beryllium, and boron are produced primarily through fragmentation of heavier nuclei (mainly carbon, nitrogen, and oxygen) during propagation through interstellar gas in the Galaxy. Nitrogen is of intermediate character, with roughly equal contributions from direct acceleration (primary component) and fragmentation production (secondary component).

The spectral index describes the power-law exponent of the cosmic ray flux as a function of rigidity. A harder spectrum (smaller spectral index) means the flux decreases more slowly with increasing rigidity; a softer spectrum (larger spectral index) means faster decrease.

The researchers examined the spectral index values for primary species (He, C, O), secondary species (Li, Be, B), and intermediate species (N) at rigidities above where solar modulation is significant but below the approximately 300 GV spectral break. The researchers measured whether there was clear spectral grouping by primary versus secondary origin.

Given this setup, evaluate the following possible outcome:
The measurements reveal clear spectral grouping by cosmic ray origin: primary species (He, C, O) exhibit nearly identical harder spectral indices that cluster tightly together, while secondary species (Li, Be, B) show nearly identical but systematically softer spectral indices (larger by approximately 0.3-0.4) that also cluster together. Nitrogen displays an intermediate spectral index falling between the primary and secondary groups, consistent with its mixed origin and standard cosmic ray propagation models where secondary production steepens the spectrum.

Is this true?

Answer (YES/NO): NO